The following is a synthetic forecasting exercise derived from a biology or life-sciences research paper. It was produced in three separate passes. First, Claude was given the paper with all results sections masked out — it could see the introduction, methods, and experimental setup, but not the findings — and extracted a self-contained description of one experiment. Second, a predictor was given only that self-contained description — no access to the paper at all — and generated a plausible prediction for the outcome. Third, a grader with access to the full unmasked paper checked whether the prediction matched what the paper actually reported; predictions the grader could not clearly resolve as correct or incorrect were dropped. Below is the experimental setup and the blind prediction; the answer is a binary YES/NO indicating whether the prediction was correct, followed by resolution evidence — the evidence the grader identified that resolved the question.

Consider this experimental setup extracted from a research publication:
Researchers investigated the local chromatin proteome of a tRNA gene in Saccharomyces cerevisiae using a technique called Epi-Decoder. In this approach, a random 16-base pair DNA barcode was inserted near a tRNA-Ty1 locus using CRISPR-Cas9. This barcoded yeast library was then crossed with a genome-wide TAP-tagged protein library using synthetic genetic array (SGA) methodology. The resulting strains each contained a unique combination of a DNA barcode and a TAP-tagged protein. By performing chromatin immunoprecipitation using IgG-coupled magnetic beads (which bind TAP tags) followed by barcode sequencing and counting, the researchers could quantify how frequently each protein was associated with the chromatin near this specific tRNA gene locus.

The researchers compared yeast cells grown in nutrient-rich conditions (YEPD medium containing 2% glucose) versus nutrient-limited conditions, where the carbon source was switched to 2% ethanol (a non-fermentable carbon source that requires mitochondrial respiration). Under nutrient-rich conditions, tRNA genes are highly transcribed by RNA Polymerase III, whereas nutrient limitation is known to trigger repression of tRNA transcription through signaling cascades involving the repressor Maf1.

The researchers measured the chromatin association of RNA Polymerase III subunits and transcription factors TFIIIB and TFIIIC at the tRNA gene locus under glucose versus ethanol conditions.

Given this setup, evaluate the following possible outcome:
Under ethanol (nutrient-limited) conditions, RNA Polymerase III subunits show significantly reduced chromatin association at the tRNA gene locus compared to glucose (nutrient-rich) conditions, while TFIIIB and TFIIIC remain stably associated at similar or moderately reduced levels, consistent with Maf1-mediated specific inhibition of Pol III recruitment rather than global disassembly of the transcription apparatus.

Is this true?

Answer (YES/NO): NO